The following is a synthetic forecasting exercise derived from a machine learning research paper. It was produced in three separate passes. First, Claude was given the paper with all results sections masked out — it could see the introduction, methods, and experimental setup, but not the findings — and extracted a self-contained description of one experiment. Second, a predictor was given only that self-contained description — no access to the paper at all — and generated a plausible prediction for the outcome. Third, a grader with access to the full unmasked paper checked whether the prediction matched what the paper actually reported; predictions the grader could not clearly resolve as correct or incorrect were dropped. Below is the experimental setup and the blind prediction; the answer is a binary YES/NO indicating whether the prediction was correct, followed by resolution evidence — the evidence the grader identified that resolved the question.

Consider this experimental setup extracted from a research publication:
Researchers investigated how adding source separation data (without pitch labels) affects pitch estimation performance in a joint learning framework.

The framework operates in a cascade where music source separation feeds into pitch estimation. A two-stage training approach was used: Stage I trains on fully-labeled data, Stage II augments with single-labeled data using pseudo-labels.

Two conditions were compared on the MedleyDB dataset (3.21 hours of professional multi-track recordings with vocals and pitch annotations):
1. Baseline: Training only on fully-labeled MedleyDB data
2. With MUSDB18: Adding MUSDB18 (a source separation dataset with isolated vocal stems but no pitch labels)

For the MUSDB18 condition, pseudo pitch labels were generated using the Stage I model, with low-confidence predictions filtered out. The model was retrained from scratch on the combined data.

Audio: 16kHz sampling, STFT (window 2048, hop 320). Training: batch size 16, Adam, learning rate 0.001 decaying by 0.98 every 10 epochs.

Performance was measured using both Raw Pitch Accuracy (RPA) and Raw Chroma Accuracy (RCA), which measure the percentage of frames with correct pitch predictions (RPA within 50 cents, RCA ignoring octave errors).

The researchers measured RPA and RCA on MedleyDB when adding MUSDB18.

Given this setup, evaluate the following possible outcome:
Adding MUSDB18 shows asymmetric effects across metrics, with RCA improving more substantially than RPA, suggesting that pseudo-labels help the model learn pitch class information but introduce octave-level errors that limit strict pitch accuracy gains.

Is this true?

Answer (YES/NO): NO